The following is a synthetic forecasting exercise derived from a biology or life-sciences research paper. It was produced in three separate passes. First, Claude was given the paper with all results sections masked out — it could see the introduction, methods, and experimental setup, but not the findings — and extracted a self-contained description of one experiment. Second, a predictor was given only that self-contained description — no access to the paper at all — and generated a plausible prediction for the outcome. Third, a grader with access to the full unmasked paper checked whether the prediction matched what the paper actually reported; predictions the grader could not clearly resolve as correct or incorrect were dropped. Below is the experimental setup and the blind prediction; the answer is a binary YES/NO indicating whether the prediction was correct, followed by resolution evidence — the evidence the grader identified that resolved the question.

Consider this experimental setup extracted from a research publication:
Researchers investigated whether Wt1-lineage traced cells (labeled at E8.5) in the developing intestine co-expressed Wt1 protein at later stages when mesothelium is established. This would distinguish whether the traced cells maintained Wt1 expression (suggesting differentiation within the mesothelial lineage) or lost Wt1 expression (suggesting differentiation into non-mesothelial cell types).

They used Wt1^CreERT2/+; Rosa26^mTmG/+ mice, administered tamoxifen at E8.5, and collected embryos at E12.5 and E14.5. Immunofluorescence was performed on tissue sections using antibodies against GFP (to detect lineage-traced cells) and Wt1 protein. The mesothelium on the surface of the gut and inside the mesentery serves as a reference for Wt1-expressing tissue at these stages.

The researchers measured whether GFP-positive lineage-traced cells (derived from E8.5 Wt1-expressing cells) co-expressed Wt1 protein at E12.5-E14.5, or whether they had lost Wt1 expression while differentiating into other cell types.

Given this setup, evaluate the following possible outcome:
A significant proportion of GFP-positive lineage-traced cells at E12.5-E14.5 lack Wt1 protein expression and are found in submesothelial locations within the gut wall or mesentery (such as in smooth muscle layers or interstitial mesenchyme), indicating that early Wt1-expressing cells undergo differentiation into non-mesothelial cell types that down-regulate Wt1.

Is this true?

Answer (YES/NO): YES